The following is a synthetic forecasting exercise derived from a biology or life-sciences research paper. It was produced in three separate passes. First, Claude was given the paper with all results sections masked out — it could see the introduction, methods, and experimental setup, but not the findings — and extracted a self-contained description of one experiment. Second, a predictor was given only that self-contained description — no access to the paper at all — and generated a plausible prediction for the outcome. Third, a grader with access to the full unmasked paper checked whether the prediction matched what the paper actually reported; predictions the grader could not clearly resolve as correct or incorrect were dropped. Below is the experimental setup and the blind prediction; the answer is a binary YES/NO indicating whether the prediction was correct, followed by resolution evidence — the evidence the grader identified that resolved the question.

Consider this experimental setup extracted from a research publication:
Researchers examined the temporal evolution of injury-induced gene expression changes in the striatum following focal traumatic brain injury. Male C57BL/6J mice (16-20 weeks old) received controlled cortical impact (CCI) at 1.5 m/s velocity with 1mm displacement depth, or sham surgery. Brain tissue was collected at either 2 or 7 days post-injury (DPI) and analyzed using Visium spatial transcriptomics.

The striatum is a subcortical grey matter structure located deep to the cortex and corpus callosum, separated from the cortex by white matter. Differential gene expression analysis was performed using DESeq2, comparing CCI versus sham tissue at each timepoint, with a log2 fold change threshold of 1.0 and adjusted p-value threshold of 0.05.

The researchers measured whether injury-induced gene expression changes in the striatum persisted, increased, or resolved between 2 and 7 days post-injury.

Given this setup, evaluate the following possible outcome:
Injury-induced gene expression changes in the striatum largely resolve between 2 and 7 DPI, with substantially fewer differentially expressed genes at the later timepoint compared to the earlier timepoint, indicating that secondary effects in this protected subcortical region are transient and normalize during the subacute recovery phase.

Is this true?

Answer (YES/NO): YES